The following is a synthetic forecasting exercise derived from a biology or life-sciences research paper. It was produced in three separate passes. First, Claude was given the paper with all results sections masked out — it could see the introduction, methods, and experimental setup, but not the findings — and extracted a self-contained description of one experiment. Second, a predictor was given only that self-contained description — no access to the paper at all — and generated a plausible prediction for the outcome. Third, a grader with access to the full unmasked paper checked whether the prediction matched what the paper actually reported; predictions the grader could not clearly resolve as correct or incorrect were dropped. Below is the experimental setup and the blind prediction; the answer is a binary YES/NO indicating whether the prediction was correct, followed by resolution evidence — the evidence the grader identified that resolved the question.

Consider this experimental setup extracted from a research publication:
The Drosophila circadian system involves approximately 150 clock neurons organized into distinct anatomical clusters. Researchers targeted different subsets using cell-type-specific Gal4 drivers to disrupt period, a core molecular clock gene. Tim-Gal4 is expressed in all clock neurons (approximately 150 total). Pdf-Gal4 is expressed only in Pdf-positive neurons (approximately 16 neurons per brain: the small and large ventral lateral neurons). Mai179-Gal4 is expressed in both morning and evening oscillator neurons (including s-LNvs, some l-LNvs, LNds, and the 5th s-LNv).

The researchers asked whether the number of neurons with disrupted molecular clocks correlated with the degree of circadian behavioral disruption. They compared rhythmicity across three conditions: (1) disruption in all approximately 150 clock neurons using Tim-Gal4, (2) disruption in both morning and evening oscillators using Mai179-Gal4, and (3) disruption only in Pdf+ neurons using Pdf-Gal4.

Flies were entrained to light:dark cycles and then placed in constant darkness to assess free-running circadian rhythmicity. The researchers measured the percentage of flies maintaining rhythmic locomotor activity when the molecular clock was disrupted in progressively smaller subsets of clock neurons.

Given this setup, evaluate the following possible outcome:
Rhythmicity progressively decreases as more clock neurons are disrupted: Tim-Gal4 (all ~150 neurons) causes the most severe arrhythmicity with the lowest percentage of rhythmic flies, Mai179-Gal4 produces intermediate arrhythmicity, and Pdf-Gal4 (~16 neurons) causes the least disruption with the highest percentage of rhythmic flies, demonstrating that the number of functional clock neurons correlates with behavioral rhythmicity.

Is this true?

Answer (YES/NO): NO